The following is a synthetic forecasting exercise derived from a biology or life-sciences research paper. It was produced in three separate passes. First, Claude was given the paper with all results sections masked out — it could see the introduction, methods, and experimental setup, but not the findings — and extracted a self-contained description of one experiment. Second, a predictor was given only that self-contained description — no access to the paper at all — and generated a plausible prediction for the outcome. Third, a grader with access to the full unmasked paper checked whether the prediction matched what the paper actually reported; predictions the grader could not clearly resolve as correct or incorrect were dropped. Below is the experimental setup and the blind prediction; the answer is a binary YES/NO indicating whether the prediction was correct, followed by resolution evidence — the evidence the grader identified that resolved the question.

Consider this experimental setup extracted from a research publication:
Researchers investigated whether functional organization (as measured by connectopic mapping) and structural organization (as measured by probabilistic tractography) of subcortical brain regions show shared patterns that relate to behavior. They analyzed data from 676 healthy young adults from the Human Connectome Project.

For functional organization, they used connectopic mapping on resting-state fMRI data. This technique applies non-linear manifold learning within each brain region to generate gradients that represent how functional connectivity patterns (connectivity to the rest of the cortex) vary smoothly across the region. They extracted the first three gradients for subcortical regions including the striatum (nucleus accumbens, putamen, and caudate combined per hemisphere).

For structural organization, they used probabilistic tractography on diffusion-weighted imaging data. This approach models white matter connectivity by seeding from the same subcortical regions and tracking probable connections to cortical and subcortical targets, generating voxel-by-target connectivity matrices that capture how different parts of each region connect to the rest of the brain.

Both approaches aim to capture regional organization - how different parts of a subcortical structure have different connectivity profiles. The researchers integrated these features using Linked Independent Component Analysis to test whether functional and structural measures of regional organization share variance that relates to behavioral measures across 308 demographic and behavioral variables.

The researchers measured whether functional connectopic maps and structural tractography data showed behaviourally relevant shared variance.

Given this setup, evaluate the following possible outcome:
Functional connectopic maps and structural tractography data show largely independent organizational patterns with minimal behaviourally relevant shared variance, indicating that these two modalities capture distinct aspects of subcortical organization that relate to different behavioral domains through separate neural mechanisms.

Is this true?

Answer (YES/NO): YES